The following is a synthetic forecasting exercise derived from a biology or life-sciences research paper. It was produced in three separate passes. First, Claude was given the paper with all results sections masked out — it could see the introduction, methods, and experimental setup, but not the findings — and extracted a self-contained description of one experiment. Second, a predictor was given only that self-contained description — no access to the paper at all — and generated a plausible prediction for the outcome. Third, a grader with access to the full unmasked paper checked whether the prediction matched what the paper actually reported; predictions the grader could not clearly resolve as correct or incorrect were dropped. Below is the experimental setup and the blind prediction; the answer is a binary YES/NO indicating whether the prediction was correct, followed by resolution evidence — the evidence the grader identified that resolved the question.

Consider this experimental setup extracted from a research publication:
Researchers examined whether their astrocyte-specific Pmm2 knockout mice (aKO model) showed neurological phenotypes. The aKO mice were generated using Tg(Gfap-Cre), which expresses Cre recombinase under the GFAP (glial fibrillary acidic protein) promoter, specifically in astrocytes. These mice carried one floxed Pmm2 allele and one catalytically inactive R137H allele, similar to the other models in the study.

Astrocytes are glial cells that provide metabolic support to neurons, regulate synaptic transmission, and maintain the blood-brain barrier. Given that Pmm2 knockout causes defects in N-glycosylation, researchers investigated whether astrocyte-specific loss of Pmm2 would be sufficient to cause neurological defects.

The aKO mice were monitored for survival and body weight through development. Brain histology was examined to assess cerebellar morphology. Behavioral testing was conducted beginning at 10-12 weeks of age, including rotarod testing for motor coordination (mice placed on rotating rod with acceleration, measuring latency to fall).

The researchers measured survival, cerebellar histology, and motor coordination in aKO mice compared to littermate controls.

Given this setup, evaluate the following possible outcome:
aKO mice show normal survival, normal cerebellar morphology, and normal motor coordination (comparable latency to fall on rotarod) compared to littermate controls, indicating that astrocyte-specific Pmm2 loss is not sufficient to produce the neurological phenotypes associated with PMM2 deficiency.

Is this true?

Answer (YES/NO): YES